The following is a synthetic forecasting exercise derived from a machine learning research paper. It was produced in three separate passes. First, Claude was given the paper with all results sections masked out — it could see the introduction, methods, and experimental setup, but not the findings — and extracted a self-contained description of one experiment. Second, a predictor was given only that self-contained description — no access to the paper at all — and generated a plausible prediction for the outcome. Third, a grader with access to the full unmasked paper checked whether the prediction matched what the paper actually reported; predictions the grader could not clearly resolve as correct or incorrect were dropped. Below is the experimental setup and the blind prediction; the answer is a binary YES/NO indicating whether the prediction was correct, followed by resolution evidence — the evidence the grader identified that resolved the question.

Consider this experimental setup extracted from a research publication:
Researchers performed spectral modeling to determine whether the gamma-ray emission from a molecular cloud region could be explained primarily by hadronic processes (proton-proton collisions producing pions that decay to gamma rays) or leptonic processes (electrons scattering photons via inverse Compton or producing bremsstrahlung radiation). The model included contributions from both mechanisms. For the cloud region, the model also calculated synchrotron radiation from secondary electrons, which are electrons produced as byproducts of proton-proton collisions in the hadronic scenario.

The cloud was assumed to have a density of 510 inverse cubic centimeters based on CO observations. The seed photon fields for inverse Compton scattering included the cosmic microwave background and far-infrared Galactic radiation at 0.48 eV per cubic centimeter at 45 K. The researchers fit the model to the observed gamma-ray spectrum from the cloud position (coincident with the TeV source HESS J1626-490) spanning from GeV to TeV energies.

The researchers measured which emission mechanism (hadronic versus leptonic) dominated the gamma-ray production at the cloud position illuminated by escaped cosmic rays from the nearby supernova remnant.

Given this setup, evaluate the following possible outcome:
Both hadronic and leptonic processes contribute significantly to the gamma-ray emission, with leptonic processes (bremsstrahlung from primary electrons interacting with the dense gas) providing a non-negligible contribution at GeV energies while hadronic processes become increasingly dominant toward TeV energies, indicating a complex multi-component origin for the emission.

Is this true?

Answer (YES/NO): NO